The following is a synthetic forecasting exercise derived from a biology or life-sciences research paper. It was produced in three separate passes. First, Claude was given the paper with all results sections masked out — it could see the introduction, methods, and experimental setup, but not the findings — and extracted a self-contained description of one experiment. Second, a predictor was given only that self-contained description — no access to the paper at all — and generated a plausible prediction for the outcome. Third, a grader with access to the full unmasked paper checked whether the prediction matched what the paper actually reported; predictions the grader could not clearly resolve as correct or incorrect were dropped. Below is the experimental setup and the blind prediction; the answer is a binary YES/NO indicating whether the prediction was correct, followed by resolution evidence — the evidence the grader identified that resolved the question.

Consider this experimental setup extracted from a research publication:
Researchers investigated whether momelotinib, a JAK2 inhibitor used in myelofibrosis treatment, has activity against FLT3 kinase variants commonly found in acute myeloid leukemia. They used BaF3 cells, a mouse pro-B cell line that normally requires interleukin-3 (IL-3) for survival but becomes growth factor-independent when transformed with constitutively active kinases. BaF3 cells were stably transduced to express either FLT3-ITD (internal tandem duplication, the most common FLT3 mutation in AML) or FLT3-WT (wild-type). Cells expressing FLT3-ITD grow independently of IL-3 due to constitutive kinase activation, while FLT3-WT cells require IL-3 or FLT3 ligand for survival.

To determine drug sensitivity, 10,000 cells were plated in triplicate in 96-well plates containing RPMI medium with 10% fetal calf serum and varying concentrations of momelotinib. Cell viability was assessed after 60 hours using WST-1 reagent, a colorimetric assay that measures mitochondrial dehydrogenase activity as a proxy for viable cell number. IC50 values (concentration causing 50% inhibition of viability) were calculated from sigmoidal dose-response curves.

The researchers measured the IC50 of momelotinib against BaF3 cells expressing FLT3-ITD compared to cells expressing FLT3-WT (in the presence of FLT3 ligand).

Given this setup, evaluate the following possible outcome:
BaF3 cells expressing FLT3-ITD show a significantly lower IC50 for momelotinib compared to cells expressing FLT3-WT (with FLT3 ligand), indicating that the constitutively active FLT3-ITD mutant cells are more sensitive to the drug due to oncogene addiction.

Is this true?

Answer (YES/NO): NO